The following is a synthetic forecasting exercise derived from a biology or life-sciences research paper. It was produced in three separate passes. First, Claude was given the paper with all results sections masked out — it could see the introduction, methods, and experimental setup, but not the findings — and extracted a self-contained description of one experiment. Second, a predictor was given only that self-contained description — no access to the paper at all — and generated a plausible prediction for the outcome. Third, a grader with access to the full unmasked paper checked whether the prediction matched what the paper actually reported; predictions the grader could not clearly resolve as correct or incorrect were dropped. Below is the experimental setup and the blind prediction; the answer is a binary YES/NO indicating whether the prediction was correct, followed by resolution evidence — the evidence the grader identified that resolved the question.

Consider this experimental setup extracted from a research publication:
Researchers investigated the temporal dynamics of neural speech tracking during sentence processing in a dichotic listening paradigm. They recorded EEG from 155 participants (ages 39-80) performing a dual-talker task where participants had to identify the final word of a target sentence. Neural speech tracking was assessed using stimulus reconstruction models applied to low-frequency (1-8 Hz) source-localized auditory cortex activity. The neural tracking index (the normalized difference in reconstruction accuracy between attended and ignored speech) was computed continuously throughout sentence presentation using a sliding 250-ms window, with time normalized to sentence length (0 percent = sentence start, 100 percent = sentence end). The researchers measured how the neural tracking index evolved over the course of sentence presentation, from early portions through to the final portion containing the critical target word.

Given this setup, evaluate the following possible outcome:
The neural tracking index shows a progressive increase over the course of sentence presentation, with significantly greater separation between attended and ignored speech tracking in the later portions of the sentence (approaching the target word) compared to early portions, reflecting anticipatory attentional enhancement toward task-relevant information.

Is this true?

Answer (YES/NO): YES